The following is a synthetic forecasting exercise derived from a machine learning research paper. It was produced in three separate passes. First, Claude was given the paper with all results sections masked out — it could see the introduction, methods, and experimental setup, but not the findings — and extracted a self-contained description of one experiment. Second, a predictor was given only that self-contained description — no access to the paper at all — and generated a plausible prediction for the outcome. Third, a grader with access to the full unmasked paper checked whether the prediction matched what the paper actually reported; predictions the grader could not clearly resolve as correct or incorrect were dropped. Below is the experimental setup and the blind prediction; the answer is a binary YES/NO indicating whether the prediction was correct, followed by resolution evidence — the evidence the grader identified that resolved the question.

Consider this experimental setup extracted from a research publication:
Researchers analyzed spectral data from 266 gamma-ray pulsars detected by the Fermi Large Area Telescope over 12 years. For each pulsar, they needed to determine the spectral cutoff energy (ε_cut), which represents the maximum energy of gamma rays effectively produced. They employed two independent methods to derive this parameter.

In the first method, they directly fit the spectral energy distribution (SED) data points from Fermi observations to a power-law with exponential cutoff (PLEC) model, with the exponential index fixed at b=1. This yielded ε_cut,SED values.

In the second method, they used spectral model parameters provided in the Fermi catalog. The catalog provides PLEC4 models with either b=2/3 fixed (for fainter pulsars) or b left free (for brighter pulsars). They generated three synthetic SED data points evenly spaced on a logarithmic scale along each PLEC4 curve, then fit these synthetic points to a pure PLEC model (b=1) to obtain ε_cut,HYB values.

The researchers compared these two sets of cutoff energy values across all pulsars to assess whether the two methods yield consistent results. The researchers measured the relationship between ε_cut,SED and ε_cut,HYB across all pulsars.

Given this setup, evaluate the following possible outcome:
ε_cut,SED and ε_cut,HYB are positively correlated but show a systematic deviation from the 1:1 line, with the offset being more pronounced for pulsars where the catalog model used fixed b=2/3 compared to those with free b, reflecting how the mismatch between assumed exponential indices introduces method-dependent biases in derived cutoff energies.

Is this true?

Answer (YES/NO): NO